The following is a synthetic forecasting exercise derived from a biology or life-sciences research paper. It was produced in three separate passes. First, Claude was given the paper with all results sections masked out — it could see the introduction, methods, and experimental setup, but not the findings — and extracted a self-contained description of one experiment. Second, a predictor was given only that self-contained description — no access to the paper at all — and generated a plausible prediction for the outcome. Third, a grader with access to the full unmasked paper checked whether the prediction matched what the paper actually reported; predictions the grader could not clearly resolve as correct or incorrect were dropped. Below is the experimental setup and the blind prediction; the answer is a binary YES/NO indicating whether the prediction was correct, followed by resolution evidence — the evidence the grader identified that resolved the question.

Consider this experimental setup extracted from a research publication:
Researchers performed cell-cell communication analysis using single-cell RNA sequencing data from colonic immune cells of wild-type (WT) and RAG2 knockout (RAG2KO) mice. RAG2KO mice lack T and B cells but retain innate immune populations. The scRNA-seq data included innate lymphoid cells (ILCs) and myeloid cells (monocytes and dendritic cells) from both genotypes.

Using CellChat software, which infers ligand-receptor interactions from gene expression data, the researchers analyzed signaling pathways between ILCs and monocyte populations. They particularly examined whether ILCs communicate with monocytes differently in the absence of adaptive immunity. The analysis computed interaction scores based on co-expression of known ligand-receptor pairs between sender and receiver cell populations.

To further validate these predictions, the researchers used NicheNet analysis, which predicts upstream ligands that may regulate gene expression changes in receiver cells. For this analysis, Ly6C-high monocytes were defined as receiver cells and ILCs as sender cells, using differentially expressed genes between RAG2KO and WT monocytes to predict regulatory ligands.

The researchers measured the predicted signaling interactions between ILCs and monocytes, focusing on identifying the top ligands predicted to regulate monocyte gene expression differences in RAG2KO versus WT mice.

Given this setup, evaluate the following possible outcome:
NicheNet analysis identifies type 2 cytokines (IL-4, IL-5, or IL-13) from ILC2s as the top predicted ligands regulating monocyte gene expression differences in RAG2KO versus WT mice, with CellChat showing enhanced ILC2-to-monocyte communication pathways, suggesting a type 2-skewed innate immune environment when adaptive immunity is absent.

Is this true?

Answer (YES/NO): NO